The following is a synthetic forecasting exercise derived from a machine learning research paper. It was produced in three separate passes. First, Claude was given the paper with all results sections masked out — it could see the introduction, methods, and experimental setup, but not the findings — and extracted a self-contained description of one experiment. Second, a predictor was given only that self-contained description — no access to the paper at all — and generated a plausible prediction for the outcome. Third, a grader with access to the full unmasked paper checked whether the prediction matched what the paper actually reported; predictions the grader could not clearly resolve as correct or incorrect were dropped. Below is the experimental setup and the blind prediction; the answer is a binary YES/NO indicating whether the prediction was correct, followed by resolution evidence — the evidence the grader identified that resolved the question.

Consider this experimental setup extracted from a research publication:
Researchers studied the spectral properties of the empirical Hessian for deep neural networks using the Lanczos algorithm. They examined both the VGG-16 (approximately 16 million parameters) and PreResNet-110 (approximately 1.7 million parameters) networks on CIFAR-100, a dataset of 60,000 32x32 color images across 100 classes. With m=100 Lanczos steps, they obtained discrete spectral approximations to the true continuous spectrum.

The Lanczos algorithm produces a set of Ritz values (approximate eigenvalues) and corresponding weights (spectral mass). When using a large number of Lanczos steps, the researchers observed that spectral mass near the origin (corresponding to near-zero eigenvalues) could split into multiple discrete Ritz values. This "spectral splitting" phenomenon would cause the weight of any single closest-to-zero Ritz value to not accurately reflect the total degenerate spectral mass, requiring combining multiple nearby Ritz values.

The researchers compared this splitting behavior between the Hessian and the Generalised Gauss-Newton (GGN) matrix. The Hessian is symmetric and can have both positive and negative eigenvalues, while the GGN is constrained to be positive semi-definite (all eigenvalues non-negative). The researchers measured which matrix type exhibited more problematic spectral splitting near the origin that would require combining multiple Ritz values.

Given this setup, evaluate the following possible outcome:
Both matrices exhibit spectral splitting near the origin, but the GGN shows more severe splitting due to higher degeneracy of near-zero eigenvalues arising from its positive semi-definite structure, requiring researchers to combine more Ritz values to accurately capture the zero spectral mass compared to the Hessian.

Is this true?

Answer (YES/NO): NO